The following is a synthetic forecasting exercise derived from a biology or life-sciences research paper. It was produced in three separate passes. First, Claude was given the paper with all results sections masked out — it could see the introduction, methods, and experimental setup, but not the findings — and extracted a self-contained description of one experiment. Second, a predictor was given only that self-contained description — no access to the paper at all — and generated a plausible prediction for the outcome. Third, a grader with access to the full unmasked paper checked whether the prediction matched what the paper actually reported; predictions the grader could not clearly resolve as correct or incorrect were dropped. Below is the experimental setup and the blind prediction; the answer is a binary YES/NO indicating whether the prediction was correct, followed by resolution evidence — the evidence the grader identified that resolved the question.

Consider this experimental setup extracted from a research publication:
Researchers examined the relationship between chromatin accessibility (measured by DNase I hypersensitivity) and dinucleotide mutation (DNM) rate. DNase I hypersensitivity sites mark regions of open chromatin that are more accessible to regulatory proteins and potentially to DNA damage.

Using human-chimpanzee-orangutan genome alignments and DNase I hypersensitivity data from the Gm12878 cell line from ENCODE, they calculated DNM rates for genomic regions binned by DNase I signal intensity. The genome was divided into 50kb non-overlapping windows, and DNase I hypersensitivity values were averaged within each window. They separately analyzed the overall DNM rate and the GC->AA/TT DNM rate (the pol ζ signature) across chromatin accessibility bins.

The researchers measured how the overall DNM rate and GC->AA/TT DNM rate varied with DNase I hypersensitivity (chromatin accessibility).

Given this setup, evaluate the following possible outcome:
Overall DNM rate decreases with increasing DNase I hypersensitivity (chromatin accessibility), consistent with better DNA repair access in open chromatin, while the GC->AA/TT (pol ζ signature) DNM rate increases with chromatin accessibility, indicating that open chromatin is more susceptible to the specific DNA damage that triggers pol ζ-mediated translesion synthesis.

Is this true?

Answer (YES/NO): NO